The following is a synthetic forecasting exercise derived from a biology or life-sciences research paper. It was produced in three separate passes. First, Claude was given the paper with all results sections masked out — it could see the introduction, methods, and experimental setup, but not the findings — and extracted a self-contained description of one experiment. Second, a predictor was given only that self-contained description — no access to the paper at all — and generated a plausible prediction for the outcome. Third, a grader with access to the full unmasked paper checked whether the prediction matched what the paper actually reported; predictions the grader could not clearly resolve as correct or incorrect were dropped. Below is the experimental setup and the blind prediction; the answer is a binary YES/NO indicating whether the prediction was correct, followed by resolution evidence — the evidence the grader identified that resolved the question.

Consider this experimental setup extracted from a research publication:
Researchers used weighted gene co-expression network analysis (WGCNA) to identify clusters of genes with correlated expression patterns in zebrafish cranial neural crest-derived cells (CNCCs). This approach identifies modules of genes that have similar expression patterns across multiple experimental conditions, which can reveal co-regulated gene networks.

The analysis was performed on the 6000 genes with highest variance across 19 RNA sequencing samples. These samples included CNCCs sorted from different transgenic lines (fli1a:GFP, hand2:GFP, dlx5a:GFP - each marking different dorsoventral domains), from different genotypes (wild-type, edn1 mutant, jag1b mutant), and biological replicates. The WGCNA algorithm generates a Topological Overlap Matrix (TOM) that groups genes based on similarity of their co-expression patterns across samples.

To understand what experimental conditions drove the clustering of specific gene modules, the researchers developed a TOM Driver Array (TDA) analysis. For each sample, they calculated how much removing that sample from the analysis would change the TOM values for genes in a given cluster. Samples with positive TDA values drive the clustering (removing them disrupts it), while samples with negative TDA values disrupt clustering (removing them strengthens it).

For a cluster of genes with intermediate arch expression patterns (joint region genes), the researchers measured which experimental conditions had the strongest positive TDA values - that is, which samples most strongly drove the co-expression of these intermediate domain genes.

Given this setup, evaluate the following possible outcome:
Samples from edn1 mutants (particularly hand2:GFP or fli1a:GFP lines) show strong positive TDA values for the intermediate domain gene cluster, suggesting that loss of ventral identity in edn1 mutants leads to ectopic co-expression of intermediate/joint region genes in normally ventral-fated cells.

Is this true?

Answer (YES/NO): NO